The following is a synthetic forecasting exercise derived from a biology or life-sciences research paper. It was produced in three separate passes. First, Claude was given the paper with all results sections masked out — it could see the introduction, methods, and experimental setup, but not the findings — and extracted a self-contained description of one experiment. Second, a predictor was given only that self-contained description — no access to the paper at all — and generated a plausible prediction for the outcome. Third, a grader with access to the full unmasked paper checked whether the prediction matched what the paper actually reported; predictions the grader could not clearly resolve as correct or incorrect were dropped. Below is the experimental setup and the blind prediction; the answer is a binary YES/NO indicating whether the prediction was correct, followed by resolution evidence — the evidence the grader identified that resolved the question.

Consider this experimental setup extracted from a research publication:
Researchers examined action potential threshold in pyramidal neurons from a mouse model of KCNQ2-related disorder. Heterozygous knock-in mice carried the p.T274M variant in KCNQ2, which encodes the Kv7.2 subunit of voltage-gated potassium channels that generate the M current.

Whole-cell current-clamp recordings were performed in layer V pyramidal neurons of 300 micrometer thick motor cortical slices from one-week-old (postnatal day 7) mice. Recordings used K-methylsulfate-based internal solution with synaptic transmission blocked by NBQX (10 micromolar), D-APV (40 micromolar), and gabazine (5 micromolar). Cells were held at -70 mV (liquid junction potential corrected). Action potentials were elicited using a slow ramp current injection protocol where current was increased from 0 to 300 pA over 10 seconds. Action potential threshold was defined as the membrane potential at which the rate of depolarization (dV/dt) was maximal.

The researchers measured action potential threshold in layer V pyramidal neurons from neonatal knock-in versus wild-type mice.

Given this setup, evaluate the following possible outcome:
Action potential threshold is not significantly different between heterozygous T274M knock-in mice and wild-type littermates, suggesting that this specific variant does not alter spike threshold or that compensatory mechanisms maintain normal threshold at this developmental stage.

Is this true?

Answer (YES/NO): YES